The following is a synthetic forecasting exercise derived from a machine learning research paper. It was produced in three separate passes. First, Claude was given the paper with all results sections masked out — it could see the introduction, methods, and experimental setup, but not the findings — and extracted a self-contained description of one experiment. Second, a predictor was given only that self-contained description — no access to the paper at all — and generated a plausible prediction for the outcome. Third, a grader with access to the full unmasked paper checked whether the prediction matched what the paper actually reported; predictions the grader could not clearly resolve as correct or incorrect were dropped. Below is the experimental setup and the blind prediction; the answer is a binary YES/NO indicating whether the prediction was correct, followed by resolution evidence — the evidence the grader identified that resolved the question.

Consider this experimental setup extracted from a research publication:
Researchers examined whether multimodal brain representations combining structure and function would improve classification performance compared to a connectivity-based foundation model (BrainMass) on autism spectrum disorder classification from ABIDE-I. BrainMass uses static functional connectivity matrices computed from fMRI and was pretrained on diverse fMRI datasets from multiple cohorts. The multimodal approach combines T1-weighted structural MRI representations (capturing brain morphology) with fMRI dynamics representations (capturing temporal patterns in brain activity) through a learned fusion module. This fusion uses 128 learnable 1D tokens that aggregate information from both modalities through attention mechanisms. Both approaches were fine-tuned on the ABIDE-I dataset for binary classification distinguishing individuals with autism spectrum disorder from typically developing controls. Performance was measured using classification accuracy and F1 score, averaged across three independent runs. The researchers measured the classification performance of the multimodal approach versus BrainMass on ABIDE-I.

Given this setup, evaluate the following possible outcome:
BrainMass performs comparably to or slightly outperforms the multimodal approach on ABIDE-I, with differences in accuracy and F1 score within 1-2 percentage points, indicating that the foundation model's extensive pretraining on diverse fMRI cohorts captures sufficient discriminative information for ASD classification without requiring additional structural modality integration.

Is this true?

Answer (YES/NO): NO